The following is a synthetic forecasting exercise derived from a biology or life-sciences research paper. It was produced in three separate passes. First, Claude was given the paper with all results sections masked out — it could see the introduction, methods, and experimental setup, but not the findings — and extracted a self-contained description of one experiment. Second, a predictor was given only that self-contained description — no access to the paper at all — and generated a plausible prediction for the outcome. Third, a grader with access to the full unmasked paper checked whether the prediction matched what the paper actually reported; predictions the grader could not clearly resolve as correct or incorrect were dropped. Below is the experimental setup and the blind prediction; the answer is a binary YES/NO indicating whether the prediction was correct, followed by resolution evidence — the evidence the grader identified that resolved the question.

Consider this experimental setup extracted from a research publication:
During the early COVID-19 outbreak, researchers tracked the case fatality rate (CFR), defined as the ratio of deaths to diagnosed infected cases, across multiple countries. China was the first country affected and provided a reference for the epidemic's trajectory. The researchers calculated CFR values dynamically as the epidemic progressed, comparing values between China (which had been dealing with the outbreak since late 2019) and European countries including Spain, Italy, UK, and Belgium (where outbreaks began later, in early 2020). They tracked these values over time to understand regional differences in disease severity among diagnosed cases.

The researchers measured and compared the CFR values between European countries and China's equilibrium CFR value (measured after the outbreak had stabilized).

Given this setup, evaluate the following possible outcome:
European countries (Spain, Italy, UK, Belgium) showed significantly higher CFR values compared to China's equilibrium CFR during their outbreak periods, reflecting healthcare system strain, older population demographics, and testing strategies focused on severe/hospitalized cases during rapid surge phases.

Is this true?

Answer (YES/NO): YES